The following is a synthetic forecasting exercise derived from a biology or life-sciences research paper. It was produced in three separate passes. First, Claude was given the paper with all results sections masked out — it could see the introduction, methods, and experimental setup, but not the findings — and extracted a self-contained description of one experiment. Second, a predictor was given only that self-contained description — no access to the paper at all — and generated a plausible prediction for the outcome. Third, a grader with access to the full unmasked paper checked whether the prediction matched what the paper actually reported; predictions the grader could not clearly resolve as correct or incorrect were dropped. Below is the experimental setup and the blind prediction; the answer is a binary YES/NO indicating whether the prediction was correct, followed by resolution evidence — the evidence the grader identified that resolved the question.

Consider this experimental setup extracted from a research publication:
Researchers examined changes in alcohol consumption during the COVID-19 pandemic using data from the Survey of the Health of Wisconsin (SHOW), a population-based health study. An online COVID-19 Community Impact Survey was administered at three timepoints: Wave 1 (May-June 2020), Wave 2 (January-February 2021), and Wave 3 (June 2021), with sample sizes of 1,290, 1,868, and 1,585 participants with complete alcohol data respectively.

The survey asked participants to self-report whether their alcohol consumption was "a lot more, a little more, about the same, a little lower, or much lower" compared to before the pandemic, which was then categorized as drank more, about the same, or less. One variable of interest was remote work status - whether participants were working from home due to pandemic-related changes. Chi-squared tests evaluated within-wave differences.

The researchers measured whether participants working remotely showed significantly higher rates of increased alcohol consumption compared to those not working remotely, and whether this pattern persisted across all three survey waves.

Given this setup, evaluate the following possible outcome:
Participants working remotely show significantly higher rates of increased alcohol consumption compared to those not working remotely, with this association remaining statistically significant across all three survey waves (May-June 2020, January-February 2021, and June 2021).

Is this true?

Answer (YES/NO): NO